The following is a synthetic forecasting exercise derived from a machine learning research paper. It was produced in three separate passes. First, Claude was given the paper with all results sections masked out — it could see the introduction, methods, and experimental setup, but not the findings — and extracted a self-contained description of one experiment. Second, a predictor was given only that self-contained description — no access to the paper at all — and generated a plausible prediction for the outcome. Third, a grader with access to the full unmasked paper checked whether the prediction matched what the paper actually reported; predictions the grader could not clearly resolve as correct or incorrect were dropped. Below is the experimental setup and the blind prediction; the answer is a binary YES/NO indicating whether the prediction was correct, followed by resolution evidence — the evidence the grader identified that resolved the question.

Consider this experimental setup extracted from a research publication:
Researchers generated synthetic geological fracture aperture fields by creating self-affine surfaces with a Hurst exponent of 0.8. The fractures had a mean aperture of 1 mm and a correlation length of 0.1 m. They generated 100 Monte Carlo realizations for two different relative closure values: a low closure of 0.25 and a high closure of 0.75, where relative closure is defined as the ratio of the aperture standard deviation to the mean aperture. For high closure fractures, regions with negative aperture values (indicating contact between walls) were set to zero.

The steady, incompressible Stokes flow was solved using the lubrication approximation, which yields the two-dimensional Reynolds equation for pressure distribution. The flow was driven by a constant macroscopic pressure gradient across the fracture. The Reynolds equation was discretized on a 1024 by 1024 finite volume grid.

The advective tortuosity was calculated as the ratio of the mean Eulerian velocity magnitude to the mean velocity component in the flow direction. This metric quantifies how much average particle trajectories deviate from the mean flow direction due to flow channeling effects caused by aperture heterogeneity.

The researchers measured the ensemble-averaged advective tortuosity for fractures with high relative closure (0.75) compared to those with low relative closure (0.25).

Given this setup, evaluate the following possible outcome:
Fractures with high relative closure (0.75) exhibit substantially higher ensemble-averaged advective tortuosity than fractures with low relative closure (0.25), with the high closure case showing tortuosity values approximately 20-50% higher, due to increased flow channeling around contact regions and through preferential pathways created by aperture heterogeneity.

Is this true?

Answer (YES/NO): NO